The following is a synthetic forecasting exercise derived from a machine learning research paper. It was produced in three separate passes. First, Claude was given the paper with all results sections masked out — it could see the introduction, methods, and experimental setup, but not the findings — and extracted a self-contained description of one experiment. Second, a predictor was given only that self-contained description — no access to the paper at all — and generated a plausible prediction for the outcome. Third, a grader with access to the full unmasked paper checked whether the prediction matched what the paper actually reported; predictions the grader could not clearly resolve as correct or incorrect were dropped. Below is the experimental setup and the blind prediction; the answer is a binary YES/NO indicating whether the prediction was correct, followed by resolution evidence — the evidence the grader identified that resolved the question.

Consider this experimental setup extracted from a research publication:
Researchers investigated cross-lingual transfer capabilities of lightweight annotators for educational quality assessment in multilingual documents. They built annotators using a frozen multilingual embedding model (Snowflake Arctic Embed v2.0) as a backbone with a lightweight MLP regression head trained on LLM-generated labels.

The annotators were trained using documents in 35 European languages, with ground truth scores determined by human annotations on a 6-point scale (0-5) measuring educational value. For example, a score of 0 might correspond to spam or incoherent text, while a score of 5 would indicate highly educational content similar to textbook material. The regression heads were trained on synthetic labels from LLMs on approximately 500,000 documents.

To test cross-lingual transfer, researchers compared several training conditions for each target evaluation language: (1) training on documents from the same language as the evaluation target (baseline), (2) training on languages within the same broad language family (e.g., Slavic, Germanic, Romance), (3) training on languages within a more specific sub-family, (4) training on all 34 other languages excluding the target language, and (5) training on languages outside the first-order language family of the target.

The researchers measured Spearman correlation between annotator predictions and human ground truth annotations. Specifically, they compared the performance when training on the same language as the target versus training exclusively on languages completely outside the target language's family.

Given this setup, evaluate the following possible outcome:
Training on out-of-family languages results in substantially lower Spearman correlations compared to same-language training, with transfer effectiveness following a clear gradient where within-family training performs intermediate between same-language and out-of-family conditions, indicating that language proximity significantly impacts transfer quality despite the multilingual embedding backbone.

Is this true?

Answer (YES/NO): NO